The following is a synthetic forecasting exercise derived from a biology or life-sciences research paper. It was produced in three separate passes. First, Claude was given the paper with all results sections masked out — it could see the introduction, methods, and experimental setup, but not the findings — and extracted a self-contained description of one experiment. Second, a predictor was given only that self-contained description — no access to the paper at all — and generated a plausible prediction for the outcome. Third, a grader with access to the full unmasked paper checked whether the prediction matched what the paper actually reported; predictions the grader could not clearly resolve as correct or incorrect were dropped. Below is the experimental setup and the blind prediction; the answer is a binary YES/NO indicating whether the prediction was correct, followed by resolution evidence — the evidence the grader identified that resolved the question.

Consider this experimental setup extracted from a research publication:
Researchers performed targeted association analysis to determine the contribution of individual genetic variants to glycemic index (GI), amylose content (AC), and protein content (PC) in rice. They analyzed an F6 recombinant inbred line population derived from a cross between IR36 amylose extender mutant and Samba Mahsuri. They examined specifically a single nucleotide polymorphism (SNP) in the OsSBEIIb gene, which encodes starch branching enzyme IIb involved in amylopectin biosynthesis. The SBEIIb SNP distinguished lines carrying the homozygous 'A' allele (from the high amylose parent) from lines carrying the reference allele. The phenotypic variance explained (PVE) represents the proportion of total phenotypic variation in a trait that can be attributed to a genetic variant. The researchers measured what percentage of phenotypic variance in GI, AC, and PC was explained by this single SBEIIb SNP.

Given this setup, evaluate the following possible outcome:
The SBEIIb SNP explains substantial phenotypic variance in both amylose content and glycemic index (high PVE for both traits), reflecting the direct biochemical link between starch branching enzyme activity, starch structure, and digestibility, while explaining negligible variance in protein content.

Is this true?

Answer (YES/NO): YES